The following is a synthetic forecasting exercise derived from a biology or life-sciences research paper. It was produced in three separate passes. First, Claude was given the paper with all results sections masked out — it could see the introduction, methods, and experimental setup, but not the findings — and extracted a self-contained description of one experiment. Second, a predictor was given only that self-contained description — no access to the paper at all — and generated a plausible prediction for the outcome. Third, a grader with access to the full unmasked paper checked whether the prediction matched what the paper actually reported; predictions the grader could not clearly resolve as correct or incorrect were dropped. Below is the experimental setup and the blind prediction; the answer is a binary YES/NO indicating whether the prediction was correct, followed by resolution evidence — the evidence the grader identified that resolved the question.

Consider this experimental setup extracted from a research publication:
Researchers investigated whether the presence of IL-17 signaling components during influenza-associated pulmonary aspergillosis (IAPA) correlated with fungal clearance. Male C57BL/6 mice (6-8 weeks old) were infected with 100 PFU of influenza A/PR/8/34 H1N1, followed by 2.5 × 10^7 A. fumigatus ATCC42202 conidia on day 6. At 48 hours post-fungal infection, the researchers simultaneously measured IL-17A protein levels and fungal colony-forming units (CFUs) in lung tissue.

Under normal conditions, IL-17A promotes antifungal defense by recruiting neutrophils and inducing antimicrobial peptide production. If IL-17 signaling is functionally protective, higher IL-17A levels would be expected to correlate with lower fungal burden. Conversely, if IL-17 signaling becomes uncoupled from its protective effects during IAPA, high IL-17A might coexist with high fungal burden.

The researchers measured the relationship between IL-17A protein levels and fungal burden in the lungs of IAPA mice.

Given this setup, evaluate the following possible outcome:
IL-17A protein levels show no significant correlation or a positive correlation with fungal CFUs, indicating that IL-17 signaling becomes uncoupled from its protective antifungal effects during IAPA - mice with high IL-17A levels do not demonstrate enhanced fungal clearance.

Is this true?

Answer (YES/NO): YES